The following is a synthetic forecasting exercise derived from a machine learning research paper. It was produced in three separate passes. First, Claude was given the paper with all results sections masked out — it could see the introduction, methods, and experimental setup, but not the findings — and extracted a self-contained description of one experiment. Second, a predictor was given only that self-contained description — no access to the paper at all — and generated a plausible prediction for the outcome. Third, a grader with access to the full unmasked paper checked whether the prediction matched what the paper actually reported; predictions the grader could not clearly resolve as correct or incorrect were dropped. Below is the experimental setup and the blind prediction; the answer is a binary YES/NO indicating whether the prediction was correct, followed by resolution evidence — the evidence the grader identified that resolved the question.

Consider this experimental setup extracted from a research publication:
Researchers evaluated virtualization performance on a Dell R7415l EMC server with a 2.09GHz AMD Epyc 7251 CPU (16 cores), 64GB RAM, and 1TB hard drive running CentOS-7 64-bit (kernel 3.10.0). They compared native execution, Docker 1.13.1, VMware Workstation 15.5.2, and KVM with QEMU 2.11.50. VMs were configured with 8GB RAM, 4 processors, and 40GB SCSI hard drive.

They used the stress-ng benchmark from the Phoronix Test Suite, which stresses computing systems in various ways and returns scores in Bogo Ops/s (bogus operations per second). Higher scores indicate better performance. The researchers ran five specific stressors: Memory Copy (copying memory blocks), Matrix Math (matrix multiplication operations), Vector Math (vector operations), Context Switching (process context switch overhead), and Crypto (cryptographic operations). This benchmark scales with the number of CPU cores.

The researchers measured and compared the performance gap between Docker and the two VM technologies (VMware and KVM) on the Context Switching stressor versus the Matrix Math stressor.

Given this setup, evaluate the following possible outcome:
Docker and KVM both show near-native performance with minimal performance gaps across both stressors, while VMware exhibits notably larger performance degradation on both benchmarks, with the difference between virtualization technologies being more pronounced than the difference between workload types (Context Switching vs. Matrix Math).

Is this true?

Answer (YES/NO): NO